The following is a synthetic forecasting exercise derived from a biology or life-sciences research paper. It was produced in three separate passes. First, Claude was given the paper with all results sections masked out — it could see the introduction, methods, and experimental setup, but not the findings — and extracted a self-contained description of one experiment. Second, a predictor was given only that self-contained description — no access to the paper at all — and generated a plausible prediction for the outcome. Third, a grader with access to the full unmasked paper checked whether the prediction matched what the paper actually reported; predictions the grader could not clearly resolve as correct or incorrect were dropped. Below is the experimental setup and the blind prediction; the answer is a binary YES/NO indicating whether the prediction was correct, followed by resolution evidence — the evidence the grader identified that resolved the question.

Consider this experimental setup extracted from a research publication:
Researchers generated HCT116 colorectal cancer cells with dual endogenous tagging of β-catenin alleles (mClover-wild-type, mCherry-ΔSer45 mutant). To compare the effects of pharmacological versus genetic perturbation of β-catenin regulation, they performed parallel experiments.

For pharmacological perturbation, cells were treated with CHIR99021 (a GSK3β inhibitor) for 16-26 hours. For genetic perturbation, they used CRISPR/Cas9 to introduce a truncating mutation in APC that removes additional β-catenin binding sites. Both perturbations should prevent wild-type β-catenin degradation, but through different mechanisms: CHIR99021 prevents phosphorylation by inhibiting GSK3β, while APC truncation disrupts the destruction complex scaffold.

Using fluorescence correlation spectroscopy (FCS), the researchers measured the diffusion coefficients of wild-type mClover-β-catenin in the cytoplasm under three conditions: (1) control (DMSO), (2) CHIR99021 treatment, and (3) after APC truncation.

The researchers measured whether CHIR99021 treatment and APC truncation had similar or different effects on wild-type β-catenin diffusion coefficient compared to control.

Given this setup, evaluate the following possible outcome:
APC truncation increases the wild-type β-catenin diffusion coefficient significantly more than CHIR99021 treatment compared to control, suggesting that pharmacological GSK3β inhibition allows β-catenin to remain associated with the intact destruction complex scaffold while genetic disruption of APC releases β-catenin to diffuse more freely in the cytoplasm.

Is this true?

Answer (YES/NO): NO